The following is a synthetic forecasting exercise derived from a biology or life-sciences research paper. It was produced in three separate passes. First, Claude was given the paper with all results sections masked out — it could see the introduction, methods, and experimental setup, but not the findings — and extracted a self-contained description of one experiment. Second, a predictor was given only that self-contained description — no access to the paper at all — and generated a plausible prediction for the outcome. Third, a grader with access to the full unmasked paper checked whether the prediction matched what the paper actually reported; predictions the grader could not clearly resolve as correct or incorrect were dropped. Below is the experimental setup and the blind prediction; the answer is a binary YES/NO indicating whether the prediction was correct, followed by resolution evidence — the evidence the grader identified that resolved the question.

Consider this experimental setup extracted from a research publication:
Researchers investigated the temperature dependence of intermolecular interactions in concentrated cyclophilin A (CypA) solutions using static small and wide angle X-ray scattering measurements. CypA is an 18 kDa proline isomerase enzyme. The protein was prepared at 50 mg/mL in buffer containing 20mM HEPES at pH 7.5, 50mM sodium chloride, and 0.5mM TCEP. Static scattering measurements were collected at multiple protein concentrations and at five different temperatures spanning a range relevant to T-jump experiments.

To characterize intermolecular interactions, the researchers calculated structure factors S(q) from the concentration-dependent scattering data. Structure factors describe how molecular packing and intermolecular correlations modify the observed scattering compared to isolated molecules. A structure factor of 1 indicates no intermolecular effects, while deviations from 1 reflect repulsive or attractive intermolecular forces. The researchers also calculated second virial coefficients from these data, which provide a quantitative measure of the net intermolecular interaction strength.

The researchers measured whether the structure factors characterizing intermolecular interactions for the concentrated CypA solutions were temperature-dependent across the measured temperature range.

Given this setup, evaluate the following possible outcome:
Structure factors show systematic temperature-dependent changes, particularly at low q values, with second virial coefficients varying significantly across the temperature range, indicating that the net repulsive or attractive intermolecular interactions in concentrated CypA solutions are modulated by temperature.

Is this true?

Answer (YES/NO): NO